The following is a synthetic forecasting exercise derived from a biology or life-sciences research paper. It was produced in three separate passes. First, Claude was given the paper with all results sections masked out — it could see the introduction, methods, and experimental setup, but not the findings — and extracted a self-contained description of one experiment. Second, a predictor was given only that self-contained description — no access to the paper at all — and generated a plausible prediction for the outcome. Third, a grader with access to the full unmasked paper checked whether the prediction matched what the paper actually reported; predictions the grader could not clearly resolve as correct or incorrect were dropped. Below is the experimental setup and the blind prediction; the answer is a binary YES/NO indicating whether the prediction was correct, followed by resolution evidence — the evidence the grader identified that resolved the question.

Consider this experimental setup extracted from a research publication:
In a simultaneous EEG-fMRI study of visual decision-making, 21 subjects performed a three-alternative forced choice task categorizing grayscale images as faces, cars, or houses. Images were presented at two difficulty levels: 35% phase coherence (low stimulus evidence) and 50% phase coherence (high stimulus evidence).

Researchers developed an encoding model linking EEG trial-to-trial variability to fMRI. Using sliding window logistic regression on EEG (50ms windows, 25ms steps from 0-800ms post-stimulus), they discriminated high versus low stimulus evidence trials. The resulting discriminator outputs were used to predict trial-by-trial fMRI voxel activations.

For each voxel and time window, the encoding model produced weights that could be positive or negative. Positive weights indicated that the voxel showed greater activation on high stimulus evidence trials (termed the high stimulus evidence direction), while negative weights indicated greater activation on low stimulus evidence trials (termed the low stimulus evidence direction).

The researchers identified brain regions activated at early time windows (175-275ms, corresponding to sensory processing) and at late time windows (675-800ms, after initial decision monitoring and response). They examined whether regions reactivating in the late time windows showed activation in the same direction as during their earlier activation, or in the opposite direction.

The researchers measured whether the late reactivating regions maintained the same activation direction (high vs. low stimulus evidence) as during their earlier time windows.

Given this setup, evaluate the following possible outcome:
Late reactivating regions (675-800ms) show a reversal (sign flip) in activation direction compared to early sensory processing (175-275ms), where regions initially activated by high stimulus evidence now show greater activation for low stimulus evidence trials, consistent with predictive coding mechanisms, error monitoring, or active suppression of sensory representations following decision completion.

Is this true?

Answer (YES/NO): YES